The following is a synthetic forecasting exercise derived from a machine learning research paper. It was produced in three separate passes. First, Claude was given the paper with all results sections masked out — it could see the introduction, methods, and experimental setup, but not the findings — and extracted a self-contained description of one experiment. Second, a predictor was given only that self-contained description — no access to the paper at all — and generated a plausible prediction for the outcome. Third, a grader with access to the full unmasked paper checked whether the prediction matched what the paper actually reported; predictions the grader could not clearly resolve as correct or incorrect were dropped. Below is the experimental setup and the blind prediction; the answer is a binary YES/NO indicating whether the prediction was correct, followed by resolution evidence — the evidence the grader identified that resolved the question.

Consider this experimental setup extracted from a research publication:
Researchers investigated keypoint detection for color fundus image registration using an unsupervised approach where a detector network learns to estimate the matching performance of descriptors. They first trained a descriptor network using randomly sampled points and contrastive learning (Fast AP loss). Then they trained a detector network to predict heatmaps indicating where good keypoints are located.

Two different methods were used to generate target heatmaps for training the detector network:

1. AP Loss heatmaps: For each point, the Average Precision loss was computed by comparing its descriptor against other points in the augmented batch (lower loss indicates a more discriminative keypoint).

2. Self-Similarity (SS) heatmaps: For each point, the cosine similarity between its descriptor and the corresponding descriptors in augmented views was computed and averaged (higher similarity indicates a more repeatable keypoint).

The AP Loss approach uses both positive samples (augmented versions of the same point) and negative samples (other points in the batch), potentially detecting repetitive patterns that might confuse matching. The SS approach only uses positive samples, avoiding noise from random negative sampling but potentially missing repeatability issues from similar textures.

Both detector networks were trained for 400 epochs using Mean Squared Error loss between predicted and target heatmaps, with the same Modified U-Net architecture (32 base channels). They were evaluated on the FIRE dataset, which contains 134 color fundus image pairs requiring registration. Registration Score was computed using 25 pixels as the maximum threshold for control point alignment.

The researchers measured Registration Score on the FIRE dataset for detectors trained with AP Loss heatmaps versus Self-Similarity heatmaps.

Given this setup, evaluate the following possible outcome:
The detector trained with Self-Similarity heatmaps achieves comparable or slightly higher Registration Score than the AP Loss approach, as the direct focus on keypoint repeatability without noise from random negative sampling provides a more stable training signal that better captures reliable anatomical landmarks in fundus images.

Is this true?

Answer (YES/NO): YES